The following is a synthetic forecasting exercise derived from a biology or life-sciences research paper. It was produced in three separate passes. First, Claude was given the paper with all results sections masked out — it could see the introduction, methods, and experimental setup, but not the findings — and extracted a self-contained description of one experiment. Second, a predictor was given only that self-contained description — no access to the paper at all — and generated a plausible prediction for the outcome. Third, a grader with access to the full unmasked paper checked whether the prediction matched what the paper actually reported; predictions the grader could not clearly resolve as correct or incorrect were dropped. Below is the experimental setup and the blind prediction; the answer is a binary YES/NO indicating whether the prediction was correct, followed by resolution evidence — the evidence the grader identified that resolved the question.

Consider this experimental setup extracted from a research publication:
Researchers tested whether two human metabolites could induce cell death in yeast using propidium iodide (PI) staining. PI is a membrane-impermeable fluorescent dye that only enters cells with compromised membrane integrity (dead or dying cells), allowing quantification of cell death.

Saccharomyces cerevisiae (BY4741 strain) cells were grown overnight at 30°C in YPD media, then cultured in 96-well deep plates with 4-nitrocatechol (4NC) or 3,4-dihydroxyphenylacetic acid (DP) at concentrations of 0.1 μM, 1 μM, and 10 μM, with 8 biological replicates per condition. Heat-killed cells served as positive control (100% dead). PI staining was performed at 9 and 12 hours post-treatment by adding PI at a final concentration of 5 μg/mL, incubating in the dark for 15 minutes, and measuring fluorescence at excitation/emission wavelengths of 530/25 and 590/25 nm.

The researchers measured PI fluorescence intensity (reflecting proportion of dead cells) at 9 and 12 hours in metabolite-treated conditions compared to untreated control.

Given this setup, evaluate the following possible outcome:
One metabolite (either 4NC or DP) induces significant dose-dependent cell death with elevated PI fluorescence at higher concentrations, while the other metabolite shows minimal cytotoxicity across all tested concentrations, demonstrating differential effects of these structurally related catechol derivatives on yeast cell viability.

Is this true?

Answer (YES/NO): NO